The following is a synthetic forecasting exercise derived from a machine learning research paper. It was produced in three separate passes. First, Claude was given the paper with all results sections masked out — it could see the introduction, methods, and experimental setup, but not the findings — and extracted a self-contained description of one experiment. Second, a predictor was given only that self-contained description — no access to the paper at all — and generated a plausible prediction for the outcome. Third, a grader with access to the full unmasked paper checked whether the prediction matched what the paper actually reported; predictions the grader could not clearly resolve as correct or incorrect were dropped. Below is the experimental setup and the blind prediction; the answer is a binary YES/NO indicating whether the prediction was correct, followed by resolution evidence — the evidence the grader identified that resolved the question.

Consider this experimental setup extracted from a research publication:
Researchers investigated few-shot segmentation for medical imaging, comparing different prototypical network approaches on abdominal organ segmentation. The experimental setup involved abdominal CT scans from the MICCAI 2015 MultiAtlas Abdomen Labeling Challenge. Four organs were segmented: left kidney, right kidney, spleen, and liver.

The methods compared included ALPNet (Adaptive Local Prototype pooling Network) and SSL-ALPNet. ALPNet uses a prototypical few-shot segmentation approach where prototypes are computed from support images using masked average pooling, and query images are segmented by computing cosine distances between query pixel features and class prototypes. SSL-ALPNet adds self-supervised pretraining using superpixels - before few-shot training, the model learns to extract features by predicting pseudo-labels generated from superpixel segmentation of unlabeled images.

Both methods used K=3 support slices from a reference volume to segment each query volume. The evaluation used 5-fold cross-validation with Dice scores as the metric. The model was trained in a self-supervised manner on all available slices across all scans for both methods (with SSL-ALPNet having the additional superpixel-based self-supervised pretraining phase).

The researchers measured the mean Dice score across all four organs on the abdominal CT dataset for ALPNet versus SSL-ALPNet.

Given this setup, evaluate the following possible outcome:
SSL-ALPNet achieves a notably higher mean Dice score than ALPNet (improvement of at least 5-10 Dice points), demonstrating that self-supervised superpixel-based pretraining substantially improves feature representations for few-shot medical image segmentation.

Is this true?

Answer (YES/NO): YES